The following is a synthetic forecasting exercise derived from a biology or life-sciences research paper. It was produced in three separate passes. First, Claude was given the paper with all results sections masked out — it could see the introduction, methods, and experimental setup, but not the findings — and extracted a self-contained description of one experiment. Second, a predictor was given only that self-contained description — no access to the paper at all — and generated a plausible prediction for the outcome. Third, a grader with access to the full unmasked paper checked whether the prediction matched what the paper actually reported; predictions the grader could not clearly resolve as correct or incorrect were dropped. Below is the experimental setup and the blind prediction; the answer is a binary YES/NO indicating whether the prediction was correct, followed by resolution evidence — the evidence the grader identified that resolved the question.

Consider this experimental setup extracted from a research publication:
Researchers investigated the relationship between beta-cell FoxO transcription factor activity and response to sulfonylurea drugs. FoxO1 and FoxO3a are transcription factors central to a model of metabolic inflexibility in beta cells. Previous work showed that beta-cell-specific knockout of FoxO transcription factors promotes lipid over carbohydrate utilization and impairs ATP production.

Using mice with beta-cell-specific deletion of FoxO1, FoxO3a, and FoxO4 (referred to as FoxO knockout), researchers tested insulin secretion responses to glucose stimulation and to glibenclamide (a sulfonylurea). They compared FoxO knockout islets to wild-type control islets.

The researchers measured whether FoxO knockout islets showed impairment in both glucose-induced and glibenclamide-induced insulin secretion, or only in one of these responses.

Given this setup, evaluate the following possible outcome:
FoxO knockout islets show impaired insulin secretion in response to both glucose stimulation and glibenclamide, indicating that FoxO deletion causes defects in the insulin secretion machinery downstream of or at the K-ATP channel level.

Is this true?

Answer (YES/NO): YES